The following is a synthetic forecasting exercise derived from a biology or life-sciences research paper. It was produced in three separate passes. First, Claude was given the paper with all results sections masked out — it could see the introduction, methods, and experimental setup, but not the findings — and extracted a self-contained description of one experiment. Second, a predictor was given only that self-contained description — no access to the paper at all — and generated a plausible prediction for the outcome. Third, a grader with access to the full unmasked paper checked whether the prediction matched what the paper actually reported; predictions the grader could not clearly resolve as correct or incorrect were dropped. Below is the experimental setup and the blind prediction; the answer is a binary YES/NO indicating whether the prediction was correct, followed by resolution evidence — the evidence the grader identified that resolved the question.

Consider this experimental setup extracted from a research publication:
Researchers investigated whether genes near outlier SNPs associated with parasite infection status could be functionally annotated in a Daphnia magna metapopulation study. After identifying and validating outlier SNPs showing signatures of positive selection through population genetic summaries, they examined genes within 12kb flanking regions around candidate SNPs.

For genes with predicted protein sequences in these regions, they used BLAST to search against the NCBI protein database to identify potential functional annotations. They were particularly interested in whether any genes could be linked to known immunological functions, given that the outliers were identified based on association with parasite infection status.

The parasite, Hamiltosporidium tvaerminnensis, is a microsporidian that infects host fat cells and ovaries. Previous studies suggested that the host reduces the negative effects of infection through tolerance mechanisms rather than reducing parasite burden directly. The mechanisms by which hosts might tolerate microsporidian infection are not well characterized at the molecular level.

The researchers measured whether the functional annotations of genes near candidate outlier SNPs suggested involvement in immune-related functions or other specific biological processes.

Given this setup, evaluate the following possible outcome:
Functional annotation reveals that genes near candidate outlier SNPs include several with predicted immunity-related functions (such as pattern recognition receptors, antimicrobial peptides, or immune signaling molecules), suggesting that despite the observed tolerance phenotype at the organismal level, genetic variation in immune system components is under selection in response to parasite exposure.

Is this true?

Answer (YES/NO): NO